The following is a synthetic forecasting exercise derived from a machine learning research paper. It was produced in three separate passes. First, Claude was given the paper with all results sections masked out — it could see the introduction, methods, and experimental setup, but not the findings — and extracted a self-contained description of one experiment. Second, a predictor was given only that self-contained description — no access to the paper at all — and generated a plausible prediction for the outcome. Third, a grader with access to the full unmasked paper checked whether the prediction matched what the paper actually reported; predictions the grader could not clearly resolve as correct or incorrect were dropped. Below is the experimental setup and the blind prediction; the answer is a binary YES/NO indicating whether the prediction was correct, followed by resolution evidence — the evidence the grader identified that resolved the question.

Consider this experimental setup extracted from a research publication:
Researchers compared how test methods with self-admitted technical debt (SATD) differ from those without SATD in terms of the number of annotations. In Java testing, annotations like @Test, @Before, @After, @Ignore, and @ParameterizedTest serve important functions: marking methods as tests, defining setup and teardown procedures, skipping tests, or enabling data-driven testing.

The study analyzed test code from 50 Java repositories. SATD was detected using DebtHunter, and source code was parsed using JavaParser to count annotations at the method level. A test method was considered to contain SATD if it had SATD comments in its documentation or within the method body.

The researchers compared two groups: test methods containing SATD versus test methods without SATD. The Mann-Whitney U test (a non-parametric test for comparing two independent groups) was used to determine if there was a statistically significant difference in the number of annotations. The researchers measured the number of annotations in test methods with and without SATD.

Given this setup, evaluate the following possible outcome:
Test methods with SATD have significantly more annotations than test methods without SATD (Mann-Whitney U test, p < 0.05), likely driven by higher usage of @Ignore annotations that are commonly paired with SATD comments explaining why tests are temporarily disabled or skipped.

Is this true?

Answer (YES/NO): NO